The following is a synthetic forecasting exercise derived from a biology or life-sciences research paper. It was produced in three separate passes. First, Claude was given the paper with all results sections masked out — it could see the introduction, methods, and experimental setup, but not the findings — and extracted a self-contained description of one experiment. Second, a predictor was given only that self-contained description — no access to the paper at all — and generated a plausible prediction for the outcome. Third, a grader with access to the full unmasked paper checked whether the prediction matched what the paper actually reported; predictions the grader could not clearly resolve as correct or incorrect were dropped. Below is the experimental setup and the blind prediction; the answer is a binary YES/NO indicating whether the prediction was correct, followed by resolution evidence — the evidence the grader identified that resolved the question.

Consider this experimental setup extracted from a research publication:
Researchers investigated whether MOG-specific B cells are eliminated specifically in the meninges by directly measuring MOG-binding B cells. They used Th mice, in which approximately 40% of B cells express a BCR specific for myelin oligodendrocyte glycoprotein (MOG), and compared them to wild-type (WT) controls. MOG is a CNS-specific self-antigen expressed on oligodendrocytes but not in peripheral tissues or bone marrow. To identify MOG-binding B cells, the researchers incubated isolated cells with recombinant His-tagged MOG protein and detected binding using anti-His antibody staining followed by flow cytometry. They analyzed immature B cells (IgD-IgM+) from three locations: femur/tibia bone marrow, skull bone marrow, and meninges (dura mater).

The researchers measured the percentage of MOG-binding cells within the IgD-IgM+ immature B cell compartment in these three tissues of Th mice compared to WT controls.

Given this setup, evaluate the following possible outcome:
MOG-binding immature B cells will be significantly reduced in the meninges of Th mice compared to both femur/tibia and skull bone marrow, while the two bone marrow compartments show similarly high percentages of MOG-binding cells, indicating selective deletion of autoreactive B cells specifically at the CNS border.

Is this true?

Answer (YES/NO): YES